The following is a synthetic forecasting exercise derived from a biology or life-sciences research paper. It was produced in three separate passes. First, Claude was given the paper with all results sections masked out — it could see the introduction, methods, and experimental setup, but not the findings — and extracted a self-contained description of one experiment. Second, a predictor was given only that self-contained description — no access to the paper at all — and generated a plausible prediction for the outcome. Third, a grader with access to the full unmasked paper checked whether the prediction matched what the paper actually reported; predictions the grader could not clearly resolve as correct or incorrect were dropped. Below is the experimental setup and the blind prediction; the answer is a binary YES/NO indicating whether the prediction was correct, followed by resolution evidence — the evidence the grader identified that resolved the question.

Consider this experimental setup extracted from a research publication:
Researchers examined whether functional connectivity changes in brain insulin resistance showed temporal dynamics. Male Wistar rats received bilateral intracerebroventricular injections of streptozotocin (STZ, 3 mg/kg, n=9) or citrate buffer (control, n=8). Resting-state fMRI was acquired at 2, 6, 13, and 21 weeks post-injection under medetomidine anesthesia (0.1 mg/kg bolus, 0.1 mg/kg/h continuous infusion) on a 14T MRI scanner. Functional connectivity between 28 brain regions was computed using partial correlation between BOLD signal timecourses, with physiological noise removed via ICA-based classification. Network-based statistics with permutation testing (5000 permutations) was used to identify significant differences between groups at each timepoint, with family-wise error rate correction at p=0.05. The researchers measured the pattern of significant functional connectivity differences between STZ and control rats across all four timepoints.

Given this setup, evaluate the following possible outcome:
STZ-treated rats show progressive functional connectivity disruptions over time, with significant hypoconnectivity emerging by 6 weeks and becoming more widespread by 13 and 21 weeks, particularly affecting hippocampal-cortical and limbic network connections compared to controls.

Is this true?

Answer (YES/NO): NO